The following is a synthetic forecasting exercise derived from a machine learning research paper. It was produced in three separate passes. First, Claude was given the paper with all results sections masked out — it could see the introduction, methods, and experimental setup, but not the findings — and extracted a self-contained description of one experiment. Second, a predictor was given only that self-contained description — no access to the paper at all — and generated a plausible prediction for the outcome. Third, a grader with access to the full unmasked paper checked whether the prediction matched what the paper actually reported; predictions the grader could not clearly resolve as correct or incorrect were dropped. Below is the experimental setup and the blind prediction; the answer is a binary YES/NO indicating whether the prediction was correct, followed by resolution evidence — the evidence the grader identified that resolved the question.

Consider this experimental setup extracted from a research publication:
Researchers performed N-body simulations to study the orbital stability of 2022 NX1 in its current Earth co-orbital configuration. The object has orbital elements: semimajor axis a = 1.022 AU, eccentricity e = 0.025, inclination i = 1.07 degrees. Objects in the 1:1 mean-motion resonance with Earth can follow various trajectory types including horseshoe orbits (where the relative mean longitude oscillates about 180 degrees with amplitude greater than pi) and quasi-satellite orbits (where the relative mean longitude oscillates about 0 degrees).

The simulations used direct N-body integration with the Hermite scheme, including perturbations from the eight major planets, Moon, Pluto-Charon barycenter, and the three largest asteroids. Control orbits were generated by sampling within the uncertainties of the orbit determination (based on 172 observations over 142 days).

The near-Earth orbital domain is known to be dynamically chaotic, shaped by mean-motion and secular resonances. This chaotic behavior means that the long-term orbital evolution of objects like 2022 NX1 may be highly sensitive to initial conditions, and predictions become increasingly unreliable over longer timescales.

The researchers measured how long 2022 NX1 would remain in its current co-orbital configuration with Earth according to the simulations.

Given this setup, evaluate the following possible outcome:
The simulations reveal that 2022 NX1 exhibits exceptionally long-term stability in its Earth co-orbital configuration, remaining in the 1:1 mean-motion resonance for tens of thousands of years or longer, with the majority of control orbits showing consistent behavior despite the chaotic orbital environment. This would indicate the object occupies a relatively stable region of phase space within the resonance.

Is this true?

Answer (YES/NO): NO